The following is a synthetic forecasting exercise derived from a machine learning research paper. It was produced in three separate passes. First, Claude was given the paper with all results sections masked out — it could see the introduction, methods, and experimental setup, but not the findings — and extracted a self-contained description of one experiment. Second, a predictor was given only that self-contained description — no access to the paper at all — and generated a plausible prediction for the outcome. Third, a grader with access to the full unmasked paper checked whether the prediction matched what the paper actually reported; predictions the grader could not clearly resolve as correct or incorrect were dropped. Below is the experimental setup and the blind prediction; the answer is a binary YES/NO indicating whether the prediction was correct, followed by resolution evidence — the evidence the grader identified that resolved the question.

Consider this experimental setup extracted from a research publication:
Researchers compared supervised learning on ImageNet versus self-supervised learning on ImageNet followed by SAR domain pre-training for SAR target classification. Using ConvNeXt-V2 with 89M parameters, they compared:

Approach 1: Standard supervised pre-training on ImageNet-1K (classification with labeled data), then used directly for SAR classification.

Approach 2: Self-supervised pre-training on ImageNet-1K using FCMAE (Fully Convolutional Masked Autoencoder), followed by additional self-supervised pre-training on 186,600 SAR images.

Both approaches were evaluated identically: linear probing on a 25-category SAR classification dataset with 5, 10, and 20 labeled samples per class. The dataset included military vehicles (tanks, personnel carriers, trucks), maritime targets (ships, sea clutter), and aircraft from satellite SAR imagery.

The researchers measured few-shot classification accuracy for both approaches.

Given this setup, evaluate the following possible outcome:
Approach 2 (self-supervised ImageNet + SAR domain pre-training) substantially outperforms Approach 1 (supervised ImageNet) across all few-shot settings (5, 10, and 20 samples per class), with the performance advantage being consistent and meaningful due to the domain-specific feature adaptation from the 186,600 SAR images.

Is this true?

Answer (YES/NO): NO